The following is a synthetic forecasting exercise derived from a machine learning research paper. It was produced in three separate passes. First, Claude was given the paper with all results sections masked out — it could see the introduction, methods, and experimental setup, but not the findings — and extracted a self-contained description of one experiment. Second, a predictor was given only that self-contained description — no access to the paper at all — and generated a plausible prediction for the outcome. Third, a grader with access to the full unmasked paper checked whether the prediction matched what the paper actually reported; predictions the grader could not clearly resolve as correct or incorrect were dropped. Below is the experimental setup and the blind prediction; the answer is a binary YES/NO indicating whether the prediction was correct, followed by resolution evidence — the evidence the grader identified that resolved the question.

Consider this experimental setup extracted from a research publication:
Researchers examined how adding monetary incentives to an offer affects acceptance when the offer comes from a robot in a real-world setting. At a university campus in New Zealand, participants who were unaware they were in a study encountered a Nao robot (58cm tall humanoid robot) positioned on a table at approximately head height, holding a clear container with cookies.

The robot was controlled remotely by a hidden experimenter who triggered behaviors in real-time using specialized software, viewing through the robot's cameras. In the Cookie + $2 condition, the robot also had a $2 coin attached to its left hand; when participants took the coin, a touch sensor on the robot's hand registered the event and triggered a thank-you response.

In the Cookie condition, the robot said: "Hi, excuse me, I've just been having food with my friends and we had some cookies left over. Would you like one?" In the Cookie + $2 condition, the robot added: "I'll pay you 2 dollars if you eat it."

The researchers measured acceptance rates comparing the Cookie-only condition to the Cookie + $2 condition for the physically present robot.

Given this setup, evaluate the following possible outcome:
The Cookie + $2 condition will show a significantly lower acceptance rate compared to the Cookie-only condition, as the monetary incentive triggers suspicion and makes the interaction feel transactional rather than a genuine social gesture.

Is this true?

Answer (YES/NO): YES